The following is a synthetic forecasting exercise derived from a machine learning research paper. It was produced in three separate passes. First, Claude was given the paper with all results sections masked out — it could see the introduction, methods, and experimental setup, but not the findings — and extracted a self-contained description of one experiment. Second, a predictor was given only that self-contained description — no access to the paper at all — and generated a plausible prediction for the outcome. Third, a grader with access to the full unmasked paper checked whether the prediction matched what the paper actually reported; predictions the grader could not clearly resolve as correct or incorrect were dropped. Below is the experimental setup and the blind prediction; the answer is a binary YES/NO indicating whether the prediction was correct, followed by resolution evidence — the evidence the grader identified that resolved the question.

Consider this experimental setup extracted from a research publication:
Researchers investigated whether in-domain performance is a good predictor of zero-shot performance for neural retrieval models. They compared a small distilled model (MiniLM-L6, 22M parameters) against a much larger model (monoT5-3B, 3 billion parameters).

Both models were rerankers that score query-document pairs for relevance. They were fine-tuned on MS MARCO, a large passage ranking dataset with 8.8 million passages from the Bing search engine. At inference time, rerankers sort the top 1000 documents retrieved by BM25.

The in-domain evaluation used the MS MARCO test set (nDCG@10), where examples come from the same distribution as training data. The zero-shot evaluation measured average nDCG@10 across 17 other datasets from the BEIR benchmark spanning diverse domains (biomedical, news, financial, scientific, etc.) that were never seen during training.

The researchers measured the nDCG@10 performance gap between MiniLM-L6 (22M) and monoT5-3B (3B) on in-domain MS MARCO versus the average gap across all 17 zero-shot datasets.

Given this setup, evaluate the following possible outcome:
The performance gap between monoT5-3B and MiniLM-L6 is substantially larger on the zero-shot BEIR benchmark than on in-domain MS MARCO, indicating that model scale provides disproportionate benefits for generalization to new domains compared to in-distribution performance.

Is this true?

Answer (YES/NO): YES